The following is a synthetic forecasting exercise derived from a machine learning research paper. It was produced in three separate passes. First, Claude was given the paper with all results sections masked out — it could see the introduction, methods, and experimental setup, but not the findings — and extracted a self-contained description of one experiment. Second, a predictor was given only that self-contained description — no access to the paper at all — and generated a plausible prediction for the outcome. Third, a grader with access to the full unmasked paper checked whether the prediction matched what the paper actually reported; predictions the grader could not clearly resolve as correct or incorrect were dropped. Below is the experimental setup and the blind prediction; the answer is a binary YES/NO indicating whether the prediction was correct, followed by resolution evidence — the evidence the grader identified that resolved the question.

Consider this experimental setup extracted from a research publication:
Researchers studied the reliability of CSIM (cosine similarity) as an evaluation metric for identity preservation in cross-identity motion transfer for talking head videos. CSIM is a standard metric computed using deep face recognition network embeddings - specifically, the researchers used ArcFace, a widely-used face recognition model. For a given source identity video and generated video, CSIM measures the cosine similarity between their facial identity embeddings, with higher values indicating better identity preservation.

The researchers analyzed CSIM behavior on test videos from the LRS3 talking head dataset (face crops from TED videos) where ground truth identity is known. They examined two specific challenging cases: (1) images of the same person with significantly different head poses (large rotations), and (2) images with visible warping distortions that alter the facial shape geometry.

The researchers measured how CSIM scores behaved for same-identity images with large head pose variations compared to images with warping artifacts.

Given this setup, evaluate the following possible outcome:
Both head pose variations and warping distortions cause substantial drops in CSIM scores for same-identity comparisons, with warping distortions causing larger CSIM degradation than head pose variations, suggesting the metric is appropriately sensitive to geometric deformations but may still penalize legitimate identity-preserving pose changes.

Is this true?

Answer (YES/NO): NO